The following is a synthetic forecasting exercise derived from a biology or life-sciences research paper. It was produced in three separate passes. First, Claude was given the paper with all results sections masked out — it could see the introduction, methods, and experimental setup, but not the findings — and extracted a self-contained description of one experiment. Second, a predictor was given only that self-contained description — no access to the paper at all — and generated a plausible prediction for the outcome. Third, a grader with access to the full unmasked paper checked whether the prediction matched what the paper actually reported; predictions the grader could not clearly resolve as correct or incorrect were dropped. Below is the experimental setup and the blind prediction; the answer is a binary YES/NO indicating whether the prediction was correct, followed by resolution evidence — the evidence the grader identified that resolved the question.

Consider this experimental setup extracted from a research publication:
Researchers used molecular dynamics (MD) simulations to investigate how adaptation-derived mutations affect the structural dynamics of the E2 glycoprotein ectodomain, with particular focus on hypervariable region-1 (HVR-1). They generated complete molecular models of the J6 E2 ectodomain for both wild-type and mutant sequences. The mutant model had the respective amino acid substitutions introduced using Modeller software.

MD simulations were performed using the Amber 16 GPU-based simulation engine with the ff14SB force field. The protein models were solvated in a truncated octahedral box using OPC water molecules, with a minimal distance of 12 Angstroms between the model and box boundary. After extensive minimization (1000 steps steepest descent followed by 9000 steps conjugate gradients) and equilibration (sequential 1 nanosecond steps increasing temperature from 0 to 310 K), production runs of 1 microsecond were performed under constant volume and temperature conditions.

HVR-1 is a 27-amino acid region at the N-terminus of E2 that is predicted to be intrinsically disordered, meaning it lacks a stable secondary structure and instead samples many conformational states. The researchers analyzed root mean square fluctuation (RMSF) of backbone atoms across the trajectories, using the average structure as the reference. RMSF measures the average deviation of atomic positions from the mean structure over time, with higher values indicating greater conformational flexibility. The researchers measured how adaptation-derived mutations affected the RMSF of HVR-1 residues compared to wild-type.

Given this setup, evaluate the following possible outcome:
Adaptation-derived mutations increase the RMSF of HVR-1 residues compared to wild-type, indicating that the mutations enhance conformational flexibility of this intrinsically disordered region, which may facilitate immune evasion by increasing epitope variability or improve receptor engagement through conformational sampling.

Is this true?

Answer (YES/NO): NO